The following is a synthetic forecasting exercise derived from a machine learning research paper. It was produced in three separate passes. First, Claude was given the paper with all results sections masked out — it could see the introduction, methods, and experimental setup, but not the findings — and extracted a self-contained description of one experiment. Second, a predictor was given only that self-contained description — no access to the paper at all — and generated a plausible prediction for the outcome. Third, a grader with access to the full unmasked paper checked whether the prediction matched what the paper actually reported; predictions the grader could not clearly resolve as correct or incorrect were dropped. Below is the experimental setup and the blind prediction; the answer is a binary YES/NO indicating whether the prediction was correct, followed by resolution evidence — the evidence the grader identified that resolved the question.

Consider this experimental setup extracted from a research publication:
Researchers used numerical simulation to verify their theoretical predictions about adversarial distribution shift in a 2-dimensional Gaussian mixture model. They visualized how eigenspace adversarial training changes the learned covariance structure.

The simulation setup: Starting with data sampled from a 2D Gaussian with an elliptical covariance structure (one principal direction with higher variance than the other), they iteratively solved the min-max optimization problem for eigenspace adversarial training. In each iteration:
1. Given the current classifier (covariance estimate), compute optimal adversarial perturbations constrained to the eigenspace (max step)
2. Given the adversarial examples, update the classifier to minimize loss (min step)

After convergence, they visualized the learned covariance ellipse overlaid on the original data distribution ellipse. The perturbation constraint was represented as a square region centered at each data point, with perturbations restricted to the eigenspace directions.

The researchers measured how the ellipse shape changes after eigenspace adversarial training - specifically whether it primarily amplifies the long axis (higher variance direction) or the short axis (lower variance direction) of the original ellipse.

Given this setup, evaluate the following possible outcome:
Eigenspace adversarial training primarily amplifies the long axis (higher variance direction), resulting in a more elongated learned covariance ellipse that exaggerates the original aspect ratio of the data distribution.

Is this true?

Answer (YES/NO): NO